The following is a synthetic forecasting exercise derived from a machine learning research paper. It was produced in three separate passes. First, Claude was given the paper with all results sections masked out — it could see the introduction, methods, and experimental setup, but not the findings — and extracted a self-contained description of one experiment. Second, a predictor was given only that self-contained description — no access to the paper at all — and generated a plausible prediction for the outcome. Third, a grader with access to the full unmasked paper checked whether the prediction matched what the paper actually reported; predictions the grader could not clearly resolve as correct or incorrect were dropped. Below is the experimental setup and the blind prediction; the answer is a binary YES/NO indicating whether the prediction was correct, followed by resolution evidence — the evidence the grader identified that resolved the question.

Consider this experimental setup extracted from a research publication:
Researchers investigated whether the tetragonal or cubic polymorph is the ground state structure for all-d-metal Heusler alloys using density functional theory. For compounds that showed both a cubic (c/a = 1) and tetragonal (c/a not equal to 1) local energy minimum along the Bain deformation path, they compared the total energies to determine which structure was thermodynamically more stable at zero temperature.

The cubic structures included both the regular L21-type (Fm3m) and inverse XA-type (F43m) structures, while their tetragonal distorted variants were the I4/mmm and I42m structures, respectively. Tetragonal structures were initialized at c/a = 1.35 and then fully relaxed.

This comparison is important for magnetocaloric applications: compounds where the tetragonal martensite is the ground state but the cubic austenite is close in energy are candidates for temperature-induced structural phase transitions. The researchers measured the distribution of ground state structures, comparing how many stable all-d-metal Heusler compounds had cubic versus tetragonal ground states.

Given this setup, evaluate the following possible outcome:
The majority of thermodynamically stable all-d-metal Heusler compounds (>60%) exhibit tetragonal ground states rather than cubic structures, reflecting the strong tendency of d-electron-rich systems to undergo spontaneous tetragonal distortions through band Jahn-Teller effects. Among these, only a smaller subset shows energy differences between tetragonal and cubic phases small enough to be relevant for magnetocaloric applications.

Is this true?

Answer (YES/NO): YES